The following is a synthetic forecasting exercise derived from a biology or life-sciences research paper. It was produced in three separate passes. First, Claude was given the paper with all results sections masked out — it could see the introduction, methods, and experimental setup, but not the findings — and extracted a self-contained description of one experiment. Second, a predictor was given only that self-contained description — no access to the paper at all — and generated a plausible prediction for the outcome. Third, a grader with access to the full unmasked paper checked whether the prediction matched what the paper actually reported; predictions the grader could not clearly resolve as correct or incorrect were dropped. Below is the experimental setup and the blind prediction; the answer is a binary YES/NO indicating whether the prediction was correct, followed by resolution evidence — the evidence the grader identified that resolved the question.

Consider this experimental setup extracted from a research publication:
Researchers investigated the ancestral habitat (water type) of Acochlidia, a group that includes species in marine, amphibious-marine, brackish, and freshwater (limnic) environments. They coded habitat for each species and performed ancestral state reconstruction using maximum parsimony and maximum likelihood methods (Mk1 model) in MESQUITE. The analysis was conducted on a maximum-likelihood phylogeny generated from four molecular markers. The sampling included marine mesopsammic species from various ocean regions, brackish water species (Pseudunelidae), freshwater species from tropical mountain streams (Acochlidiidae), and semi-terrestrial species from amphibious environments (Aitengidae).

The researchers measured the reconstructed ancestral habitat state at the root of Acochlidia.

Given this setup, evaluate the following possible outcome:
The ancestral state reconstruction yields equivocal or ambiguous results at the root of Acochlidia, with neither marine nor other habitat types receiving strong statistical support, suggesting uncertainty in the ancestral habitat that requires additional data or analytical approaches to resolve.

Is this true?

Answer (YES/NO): NO